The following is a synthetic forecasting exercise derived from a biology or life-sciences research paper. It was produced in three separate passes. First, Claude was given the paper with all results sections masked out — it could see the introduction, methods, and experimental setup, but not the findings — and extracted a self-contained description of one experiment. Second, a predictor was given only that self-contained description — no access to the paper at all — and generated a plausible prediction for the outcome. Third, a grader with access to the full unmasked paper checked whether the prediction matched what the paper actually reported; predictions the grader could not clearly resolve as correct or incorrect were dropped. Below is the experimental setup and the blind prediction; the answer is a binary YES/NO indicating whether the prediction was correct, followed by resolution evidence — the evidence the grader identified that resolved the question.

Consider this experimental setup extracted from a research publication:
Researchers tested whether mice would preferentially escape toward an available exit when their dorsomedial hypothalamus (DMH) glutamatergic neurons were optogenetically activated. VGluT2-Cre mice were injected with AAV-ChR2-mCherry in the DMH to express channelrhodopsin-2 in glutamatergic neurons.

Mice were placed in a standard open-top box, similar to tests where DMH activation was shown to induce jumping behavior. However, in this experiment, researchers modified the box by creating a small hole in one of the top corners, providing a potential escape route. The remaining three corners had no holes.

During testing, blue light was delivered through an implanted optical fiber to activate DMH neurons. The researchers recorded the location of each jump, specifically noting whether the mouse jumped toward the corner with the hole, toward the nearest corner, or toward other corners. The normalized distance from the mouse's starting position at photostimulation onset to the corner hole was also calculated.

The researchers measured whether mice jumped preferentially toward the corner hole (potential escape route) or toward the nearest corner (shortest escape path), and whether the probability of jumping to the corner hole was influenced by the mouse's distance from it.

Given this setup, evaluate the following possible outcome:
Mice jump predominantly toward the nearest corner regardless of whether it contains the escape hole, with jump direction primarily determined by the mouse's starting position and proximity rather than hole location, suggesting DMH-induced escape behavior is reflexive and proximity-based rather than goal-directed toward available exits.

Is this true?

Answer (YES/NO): NO